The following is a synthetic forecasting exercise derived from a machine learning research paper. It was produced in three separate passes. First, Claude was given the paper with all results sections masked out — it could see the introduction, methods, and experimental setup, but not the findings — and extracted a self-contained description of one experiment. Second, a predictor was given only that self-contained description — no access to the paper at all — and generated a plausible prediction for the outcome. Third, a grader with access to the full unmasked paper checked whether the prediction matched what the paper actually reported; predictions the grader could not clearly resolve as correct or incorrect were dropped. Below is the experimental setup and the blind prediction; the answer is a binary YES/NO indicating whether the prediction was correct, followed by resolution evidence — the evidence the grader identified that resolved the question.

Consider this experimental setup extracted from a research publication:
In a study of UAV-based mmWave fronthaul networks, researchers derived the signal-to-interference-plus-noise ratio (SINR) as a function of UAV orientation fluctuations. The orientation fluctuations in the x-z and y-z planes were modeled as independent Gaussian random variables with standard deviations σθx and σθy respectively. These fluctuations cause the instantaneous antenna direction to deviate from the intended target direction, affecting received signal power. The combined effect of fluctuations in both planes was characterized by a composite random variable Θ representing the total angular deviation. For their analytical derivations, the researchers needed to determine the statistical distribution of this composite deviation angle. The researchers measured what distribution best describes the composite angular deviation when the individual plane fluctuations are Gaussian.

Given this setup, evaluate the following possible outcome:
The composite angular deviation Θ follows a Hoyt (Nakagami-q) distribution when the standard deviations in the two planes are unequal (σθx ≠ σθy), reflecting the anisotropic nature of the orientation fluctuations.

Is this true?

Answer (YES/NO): YES